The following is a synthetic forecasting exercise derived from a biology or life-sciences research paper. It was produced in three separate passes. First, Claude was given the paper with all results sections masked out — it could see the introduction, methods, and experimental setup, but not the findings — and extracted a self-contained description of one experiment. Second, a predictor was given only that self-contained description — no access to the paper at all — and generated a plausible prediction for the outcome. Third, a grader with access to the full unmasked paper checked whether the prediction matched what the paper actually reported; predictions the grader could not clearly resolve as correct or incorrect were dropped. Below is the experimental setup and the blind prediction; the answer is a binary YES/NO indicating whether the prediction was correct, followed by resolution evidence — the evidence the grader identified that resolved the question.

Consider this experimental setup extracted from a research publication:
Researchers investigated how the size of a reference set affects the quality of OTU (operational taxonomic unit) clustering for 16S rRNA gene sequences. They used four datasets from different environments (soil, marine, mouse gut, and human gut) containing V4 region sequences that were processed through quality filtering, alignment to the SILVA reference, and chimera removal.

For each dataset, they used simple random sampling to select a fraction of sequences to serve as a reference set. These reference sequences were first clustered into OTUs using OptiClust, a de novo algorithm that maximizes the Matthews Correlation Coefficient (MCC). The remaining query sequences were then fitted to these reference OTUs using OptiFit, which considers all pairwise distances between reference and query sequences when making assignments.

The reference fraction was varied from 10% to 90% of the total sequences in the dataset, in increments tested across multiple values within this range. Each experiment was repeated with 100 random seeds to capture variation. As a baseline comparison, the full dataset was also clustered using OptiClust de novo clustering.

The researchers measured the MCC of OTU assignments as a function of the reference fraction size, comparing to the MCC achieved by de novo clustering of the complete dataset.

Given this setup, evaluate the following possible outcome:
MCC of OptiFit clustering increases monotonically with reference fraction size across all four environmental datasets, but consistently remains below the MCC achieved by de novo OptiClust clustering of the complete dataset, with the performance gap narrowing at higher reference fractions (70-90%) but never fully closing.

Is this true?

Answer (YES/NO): NO